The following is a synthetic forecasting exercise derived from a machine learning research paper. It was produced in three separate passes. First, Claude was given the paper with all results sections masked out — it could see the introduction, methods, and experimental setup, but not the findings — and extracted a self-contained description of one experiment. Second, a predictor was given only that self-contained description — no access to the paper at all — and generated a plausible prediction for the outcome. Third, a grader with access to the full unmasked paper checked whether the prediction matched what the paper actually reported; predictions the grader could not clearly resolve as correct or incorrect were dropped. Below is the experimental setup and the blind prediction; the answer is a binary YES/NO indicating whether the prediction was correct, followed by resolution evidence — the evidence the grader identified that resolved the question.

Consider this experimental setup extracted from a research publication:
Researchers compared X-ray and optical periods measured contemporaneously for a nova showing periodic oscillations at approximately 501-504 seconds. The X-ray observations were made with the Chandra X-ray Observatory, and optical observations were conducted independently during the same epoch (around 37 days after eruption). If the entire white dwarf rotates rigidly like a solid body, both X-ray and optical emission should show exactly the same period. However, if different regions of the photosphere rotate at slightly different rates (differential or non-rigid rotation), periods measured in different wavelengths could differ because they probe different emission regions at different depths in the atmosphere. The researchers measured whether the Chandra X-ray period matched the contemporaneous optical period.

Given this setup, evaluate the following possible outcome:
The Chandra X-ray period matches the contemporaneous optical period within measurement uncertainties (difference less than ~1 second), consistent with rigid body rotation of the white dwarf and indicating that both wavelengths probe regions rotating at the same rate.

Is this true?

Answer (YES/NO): NO